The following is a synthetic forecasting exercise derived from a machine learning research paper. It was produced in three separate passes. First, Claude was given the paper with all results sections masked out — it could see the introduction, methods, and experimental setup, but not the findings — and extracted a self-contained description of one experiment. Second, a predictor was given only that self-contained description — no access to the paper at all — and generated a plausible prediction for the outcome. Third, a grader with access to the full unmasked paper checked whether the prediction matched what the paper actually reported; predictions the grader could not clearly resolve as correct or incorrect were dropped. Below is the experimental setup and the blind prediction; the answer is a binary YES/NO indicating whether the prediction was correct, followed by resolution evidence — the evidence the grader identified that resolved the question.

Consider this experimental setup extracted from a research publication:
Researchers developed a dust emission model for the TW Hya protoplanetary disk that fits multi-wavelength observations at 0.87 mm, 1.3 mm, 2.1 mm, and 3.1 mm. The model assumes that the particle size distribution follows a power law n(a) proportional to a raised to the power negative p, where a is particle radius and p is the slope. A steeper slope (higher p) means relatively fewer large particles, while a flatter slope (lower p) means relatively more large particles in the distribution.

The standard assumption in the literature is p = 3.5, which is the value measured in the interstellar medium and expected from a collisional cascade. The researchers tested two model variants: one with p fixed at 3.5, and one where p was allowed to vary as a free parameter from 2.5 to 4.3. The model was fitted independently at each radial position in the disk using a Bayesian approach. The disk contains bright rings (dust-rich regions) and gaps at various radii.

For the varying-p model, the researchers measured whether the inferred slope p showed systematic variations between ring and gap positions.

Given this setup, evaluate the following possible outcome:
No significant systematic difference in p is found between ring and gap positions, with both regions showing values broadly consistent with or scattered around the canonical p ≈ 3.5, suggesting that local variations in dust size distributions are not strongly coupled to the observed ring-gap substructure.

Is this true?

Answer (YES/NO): NO